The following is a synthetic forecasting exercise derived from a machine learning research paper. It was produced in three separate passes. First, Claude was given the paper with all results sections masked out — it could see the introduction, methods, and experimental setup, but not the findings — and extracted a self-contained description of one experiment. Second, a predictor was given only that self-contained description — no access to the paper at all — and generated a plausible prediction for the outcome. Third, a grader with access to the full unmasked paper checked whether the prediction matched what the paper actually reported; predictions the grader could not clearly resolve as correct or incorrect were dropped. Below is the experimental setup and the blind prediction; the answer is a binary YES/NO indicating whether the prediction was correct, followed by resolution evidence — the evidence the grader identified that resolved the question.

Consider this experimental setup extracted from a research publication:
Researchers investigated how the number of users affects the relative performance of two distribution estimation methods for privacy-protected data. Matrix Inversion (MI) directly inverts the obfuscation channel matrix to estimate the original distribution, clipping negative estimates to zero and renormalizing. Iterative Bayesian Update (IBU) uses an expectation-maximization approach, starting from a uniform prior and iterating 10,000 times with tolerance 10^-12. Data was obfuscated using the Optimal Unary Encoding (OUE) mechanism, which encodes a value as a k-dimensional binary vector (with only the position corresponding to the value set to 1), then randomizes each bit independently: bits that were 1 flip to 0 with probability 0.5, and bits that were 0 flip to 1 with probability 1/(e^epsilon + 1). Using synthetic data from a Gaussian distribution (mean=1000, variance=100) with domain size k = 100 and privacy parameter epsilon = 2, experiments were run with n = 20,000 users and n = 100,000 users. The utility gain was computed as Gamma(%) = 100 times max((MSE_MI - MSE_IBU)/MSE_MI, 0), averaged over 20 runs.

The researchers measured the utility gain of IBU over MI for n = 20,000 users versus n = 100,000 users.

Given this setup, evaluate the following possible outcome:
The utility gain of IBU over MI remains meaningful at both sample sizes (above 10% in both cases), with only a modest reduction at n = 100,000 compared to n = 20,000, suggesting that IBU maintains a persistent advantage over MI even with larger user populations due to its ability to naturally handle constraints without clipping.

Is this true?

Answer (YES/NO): NO